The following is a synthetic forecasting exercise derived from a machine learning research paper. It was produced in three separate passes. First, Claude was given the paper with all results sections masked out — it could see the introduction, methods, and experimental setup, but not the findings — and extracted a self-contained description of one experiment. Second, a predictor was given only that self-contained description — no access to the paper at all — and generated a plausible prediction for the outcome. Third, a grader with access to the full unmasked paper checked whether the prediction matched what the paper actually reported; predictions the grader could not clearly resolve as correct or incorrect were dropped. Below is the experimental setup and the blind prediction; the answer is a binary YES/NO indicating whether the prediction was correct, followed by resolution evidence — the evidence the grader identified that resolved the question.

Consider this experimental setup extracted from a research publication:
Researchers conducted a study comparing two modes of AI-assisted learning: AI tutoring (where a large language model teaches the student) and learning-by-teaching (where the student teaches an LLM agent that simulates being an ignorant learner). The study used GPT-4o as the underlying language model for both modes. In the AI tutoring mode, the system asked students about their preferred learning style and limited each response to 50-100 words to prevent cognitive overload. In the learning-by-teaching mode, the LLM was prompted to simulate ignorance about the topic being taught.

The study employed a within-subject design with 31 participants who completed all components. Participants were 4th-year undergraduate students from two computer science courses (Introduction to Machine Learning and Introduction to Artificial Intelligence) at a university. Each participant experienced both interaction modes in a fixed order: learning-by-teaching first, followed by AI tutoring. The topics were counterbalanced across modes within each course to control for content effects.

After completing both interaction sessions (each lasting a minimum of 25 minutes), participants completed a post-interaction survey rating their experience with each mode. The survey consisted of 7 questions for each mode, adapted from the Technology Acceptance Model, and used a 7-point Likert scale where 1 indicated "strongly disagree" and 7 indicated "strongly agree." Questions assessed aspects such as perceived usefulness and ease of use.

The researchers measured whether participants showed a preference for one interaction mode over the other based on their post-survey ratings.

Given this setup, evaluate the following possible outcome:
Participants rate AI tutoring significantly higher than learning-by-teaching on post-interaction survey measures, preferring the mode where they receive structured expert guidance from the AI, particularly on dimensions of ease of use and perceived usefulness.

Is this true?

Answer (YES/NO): NO